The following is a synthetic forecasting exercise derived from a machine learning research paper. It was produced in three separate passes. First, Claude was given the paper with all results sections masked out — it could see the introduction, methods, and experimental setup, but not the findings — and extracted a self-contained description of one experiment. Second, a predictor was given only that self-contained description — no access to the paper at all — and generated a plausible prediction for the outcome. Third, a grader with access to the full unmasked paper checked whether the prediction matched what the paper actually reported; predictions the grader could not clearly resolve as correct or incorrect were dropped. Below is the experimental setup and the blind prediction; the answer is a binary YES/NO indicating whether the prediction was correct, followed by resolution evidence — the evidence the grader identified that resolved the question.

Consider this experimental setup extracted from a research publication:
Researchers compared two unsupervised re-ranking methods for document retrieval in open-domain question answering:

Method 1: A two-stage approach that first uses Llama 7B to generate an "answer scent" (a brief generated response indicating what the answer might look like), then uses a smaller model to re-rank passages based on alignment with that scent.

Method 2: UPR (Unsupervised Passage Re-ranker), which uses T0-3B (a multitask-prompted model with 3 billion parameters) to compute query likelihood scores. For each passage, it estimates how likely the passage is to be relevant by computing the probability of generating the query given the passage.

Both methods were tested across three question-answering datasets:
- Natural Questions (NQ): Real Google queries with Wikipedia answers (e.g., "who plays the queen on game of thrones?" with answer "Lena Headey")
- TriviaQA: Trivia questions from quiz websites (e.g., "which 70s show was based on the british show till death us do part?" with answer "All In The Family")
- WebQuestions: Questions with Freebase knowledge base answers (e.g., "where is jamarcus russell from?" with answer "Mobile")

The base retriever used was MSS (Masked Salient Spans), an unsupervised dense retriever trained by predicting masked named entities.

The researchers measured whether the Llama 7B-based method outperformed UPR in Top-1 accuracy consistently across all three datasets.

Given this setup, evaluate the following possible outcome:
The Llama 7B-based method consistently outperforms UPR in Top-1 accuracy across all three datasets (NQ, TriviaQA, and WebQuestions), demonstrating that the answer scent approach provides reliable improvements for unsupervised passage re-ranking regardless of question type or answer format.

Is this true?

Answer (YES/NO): YES